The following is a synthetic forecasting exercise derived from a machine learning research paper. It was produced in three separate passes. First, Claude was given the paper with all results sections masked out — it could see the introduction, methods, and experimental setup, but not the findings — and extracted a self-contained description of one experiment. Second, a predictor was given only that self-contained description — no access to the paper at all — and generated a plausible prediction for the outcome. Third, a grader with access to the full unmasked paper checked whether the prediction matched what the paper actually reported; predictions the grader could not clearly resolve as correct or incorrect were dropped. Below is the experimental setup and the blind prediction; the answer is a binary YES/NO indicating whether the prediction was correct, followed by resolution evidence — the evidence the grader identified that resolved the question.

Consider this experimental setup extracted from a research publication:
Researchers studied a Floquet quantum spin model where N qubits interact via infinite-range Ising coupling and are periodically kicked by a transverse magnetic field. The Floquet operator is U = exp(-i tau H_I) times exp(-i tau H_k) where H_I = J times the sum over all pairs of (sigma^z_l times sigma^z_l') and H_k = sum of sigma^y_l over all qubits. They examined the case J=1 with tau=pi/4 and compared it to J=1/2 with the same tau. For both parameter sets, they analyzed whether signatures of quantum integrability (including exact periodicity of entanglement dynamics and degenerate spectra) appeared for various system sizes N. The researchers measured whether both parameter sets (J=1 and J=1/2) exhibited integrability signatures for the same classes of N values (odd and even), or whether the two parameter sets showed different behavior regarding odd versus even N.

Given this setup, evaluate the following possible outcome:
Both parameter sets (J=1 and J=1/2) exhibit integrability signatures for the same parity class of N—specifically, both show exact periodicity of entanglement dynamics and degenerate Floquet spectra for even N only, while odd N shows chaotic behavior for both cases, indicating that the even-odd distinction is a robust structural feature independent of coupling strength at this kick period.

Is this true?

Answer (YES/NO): NO